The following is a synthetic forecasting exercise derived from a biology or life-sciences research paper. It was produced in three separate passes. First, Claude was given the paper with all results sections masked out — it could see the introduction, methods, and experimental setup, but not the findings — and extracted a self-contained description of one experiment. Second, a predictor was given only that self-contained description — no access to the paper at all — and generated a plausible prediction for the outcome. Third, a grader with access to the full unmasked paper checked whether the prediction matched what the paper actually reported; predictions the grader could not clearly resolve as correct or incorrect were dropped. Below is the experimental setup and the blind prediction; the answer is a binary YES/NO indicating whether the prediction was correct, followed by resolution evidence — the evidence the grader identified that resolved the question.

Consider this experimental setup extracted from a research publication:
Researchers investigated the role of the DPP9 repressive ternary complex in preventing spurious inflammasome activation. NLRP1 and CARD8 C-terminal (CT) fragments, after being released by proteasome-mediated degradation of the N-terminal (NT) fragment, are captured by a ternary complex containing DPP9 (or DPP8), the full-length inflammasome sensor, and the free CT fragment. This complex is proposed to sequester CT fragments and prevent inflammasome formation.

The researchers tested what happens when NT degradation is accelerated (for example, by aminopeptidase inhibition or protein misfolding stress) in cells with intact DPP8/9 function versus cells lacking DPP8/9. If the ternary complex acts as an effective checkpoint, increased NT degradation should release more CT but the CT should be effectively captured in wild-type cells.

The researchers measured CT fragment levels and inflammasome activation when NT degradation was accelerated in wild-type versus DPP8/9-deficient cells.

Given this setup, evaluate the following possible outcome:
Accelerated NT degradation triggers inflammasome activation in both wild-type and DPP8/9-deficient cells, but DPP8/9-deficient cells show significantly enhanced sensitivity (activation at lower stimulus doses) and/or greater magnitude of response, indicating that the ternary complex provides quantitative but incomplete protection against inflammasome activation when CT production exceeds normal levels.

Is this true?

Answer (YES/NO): NO